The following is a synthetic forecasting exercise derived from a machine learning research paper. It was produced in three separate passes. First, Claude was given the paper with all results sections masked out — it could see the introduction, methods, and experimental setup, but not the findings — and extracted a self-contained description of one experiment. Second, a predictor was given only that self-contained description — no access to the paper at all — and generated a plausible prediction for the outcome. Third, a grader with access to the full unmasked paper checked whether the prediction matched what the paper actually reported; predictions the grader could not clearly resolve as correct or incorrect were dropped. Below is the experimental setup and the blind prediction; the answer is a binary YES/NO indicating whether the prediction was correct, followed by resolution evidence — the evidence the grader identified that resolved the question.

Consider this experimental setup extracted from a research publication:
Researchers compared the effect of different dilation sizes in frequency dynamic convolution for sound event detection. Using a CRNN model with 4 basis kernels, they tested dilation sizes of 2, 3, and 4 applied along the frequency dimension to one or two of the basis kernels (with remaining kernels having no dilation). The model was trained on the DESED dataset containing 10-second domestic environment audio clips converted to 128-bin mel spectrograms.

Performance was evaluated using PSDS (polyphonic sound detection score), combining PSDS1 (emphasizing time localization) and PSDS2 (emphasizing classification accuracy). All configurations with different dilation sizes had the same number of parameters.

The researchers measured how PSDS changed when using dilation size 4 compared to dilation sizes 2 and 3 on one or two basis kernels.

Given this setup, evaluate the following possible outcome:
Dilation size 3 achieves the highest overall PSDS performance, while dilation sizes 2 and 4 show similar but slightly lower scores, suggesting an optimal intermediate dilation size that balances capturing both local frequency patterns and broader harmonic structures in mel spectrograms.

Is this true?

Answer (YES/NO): NO